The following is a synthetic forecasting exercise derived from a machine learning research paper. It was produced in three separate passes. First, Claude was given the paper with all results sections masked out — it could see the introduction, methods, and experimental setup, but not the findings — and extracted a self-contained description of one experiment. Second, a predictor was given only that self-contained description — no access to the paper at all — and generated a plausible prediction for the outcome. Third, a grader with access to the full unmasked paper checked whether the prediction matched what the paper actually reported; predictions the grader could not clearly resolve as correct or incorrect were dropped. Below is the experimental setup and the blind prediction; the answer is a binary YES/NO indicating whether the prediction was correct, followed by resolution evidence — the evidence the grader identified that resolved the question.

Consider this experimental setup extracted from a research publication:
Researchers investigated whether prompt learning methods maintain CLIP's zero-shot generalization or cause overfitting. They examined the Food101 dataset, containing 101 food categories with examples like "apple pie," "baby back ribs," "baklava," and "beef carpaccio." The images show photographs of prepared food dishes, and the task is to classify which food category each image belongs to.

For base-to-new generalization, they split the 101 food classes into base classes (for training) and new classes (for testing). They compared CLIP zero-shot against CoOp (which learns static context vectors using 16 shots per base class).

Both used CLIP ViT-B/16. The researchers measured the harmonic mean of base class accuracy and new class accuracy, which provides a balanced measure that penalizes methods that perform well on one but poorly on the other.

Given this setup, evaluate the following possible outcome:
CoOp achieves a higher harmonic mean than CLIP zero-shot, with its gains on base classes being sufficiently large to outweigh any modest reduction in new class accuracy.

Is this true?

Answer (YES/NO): NO